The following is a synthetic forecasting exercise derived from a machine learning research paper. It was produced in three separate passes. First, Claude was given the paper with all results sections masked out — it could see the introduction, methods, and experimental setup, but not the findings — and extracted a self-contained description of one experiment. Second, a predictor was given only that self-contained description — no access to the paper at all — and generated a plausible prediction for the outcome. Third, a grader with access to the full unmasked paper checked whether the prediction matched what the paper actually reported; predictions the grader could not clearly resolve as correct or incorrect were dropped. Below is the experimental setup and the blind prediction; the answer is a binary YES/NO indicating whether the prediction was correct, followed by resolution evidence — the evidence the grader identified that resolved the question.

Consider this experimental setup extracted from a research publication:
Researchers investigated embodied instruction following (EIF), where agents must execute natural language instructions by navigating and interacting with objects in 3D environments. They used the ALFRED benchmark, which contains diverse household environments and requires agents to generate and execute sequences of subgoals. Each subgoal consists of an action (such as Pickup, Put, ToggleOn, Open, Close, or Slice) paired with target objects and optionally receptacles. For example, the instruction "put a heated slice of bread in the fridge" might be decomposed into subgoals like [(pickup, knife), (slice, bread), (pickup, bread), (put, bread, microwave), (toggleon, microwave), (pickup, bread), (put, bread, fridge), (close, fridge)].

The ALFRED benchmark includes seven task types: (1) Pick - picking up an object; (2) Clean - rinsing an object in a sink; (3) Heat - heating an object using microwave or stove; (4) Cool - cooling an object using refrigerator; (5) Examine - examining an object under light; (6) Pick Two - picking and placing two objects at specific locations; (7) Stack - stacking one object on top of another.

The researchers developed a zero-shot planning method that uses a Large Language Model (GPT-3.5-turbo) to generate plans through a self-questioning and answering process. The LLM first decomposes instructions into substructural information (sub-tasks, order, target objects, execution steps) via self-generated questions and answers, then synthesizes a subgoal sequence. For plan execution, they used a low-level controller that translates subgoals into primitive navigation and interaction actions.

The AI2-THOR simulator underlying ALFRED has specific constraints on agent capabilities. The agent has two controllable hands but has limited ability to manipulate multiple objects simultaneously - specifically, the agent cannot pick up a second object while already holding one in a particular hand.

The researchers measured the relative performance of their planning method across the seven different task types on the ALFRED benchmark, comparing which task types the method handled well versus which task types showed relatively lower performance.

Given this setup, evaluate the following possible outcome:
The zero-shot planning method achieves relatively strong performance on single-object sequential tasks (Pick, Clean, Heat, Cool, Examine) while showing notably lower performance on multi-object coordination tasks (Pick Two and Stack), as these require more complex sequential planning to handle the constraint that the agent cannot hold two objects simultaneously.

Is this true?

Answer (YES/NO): YES